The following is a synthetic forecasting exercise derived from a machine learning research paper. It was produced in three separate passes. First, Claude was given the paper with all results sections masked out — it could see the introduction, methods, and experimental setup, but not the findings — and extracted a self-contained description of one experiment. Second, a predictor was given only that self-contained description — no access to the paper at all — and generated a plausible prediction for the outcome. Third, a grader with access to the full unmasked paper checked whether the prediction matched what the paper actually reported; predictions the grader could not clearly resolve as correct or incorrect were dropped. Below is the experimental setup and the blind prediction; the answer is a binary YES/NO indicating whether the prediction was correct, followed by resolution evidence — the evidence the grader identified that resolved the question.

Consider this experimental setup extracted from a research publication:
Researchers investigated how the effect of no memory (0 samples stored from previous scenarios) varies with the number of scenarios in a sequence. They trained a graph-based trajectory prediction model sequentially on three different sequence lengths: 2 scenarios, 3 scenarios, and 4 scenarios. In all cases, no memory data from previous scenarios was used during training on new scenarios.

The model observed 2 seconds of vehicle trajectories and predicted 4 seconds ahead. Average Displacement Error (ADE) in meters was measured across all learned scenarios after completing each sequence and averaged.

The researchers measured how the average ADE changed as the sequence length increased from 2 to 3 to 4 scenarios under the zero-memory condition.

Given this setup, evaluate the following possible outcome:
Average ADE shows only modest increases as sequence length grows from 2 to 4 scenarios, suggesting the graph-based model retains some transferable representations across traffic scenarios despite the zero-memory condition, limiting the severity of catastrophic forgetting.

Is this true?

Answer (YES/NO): NO